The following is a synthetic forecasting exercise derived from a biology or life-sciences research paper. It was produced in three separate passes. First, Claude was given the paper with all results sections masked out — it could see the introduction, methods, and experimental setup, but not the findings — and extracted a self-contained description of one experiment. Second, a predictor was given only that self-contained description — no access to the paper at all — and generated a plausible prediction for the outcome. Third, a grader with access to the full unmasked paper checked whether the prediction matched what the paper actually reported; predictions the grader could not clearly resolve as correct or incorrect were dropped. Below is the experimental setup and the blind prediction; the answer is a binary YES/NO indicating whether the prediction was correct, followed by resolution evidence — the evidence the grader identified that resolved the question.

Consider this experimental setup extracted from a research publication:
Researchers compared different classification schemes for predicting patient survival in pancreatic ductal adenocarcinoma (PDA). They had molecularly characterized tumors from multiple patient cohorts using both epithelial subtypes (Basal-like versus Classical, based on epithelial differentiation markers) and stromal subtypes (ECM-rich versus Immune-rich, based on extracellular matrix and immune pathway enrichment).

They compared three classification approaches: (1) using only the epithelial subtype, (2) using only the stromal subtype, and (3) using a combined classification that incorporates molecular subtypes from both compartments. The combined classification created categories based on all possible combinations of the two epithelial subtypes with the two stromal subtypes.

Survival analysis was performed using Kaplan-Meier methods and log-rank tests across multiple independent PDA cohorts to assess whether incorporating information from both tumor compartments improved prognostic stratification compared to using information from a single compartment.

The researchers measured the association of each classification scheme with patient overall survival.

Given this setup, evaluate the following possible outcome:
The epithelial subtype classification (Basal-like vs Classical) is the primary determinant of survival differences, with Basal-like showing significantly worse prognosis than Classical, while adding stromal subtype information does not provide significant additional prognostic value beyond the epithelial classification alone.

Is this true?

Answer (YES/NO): NO